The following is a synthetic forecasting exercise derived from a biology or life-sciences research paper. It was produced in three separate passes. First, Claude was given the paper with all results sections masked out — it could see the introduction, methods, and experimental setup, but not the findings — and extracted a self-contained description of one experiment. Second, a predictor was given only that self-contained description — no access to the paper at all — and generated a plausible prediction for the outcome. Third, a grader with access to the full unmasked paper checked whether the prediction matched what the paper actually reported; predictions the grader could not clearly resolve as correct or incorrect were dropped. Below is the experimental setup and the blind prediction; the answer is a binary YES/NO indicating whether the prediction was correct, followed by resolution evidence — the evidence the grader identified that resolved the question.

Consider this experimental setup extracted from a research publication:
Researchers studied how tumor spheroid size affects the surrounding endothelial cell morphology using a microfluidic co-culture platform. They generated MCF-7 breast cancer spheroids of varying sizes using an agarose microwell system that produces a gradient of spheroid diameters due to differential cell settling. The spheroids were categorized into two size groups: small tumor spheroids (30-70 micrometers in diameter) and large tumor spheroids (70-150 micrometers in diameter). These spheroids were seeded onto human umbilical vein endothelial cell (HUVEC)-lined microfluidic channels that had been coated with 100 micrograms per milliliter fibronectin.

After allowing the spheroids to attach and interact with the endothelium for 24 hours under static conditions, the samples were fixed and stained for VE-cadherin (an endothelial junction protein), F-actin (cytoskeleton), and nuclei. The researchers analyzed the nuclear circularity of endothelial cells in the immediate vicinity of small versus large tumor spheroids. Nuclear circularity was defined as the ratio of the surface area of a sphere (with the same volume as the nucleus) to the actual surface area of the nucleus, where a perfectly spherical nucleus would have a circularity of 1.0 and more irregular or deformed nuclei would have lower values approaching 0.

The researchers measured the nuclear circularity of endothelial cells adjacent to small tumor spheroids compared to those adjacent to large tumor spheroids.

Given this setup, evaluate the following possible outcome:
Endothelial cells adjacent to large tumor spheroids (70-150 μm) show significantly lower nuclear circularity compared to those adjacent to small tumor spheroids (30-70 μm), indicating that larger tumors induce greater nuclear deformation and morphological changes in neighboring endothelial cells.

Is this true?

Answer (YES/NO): NO